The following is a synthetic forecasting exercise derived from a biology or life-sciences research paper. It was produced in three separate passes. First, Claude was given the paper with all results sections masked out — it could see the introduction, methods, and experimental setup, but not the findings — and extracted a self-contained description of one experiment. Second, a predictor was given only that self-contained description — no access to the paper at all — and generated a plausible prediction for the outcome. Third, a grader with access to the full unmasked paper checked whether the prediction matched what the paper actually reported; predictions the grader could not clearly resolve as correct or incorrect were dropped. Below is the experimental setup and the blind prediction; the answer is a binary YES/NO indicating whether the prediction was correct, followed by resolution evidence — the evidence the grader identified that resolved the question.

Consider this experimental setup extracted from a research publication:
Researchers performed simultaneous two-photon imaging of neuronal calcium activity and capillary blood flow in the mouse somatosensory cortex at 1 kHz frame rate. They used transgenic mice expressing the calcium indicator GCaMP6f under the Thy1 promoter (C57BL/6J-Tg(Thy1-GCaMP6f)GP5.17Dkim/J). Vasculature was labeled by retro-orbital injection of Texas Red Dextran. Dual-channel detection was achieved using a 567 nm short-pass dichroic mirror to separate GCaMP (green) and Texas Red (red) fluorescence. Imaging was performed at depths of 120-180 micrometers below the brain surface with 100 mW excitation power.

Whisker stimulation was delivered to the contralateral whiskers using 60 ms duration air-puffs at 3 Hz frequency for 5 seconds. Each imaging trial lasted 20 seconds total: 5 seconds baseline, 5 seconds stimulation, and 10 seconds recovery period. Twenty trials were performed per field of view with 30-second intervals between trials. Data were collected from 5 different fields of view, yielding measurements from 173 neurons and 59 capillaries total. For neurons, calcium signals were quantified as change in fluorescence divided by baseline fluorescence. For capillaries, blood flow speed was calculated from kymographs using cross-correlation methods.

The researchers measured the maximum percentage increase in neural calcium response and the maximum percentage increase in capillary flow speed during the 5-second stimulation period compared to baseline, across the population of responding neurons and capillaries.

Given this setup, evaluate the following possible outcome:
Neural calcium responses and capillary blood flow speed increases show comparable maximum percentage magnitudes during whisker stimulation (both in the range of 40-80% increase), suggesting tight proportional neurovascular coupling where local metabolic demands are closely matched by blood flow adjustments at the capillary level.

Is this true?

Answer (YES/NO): NO